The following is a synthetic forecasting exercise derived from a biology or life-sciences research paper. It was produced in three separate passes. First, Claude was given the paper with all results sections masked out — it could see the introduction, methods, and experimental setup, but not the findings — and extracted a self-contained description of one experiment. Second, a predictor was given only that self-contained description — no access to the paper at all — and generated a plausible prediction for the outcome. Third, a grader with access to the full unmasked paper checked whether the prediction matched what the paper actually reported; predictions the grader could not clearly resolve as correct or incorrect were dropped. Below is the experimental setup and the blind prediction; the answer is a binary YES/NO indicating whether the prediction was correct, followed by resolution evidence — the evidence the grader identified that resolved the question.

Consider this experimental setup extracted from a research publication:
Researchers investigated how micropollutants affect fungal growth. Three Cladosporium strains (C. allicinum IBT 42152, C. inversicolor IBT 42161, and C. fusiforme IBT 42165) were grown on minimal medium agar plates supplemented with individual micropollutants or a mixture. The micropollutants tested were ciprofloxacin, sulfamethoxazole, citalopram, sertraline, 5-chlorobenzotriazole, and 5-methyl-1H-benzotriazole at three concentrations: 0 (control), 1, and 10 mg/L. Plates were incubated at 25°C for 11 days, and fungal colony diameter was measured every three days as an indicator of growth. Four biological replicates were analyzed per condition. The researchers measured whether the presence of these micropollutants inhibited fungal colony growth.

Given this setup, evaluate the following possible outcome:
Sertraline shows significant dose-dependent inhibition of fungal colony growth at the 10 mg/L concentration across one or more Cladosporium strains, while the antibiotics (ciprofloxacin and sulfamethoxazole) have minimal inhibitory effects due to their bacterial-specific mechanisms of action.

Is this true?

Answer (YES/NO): NO